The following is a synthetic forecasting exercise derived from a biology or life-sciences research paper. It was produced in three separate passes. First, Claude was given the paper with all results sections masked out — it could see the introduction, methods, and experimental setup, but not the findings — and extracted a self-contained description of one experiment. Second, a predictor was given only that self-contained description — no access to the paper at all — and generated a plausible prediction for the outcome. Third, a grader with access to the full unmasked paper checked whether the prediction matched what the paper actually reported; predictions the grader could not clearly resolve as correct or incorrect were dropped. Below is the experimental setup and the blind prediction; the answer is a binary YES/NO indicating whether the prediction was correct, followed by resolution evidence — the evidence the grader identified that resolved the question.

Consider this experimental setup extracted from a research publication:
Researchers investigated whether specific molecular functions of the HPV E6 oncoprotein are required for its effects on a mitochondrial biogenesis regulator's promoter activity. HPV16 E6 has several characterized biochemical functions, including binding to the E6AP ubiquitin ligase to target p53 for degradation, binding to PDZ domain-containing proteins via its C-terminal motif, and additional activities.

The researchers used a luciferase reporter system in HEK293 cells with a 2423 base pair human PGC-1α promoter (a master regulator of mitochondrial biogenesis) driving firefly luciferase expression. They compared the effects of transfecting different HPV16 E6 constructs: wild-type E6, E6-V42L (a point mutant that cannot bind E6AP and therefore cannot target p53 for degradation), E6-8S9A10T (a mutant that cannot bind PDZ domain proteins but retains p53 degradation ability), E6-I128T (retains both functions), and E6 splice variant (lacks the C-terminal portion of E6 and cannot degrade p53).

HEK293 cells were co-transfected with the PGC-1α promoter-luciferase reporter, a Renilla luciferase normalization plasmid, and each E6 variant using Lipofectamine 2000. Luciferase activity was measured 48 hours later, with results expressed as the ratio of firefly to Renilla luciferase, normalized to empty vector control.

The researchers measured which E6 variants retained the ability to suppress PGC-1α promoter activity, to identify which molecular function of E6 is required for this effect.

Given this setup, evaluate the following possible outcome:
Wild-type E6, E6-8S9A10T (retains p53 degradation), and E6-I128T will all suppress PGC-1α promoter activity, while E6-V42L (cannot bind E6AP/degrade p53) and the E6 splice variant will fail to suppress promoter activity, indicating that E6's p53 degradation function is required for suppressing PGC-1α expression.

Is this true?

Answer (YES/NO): NO